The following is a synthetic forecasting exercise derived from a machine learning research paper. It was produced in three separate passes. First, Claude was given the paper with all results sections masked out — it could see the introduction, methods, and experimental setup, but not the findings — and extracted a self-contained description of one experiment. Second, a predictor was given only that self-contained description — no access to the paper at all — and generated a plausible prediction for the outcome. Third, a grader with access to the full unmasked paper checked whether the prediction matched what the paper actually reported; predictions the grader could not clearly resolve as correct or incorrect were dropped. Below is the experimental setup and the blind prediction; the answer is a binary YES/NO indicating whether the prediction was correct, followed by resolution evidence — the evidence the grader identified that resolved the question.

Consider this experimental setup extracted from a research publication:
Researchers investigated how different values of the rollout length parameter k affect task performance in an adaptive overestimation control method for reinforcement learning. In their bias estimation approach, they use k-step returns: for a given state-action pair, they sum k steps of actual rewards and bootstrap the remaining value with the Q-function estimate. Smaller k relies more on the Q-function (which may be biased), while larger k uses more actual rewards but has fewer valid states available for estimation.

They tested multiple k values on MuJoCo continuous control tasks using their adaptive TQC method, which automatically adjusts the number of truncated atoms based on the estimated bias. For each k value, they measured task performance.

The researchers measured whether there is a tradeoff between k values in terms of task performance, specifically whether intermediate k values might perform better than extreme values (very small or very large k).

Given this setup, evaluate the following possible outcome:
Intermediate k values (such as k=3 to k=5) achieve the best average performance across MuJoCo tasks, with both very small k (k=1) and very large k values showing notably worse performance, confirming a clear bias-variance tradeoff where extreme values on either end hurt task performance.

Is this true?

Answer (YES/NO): NO